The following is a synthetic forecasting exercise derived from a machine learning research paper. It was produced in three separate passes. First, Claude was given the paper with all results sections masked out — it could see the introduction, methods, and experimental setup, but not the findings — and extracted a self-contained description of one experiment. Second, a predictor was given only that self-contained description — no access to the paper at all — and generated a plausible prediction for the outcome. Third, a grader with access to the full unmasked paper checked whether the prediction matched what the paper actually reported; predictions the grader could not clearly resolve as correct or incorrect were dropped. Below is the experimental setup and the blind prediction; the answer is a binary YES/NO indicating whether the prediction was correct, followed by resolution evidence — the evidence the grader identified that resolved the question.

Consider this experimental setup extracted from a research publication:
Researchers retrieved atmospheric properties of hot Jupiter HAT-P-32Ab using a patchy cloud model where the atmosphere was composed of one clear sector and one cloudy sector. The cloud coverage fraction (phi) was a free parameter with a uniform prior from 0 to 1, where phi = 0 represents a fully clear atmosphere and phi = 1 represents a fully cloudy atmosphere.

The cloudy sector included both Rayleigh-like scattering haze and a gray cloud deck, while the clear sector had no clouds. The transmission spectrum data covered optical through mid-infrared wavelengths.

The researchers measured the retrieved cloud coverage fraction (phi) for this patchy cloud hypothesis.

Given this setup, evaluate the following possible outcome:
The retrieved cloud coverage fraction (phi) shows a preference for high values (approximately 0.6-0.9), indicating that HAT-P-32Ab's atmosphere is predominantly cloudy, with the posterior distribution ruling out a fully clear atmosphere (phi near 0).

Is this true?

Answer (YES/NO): YES